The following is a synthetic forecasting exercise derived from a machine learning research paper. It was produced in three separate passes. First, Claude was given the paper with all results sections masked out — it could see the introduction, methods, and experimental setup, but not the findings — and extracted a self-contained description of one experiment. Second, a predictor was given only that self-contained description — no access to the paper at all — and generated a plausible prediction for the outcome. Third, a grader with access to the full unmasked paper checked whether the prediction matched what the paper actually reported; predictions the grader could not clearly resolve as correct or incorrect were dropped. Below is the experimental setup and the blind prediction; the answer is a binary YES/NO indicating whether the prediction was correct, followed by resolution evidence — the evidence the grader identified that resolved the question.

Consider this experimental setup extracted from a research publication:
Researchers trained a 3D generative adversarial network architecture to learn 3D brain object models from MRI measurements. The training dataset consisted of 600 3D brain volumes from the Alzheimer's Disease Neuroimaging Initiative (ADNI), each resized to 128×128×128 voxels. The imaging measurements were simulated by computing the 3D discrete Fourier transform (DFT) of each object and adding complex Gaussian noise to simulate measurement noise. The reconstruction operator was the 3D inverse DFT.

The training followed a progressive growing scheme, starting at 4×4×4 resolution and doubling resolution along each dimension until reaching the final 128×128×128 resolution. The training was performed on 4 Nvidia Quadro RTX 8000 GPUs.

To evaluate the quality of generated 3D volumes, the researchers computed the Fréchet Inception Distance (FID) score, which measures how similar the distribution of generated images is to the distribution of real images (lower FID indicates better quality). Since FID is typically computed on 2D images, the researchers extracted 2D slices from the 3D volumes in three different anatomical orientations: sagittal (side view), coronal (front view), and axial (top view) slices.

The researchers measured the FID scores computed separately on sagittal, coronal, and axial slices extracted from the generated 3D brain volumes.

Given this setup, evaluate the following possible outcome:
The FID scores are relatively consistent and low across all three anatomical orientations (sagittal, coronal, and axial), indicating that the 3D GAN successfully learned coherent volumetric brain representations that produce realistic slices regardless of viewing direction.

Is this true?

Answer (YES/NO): NO